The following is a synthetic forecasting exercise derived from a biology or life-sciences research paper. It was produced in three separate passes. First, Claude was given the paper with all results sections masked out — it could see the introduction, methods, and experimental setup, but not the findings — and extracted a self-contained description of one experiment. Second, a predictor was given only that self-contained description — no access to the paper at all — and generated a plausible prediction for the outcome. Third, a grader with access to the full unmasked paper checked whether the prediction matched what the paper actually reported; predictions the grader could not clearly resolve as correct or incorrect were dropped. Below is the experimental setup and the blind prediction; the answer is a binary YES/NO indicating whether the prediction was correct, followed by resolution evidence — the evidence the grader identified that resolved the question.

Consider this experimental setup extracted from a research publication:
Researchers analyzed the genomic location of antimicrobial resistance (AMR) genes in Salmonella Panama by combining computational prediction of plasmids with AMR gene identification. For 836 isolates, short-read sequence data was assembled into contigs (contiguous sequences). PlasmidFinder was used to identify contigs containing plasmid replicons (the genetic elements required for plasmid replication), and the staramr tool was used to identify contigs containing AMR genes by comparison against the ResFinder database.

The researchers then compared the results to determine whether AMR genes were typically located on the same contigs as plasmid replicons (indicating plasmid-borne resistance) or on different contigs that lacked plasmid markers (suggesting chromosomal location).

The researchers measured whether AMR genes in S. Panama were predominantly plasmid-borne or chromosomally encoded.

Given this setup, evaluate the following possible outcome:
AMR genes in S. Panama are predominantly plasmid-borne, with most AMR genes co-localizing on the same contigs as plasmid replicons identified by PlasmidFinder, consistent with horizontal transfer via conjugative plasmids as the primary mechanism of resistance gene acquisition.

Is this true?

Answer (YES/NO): YES